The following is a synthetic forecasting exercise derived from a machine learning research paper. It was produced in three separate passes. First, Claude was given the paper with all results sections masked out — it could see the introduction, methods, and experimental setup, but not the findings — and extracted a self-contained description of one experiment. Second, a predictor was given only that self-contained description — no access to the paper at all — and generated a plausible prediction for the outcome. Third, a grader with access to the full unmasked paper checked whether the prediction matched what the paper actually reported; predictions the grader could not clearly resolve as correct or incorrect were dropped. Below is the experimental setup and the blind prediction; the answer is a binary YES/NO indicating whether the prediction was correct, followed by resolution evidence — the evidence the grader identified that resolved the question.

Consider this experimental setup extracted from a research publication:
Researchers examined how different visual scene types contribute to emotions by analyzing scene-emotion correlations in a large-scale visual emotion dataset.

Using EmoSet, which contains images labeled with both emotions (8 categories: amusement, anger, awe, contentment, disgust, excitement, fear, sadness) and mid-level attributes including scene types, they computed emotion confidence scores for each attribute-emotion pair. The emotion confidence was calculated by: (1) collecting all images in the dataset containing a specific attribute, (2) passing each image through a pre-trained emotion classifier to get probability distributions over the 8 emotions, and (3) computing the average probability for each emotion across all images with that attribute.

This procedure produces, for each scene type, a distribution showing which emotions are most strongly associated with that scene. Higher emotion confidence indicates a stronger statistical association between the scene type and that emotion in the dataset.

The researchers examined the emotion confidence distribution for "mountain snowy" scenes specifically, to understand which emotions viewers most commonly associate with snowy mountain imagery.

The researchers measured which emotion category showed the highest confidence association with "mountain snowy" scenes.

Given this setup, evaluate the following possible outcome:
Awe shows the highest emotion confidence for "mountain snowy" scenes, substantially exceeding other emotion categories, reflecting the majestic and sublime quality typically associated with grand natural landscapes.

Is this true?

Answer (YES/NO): YES